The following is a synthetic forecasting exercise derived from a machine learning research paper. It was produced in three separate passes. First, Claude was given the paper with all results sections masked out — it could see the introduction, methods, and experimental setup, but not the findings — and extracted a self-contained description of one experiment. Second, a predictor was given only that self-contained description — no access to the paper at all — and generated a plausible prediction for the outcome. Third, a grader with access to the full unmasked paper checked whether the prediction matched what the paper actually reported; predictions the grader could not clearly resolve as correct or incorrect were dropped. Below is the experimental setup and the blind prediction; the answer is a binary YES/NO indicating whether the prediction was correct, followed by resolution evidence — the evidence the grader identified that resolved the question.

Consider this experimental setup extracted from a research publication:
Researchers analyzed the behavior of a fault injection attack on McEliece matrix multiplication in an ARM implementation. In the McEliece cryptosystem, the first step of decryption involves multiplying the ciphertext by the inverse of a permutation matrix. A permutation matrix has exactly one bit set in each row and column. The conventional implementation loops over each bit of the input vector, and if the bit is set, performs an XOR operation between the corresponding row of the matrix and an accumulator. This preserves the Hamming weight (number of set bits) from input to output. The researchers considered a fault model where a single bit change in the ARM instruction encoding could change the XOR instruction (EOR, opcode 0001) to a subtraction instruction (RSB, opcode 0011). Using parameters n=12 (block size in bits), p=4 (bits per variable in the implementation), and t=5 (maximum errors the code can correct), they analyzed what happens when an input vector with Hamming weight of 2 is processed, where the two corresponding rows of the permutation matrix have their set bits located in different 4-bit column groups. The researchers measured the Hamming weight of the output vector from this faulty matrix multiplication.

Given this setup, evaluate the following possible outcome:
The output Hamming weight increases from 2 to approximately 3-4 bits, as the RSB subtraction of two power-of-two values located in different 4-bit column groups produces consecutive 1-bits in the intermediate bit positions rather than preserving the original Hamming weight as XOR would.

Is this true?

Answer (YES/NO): NO